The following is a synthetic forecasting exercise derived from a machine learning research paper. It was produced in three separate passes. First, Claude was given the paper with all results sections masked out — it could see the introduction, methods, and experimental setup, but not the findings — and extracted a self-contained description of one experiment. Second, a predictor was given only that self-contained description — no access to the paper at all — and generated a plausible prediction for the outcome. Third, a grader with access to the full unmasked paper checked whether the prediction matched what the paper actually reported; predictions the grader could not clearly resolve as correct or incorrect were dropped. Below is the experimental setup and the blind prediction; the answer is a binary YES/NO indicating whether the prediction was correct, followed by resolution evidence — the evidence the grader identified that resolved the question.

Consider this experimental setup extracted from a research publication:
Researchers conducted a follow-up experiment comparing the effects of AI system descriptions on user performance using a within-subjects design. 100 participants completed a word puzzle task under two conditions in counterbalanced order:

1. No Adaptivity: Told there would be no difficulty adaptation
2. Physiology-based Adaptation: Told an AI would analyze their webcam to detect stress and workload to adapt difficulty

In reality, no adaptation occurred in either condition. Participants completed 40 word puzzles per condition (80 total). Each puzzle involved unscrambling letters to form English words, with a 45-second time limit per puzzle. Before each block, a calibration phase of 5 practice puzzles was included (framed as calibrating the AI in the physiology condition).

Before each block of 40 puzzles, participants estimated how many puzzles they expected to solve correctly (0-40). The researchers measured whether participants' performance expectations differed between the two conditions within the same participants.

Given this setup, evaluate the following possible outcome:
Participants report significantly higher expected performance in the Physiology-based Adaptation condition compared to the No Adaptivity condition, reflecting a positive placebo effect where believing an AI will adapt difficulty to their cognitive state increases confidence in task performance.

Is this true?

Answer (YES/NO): YES